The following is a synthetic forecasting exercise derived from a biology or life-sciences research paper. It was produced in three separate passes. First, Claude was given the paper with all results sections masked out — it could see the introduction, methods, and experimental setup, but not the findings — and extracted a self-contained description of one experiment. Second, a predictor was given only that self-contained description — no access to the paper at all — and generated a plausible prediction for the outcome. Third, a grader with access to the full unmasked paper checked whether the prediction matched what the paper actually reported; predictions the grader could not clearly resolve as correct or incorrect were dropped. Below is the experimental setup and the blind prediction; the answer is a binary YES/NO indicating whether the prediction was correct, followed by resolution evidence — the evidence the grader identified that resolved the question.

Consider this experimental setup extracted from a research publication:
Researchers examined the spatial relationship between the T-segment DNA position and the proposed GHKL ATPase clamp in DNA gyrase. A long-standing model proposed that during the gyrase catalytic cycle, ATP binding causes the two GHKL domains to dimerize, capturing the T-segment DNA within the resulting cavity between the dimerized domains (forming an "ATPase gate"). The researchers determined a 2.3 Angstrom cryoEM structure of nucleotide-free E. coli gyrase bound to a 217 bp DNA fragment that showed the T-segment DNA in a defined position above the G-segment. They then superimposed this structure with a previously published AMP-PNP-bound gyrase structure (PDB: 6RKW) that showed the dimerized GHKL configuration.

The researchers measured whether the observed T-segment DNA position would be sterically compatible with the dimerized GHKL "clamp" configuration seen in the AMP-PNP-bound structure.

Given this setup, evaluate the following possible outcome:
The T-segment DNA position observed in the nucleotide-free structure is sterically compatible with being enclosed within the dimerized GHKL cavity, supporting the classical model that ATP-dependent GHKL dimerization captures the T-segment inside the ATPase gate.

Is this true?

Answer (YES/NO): NO